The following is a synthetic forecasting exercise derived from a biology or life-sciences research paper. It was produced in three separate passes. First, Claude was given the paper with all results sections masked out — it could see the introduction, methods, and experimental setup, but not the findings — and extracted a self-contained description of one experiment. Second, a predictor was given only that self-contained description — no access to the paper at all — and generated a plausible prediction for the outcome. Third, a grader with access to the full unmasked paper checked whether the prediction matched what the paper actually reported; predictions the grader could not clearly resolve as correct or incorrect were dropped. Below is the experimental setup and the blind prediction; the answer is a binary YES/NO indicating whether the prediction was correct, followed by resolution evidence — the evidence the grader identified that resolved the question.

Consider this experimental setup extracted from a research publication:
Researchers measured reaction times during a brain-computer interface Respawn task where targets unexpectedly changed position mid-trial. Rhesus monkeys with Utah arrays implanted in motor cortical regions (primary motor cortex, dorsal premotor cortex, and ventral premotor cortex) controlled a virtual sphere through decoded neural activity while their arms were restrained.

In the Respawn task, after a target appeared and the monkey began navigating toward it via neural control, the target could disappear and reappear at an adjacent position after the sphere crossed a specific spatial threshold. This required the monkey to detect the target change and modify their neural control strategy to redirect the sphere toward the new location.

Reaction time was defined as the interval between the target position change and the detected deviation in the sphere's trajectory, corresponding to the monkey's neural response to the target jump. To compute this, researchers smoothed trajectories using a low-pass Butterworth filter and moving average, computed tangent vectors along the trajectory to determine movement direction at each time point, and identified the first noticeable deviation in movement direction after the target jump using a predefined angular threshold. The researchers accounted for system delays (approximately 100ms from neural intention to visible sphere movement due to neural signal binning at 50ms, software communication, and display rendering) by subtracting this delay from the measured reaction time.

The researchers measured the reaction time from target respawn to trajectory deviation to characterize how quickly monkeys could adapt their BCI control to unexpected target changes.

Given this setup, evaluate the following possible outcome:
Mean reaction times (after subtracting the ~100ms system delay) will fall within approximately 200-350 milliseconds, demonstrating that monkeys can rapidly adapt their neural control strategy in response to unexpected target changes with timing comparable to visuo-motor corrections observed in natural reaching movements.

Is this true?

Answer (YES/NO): NO